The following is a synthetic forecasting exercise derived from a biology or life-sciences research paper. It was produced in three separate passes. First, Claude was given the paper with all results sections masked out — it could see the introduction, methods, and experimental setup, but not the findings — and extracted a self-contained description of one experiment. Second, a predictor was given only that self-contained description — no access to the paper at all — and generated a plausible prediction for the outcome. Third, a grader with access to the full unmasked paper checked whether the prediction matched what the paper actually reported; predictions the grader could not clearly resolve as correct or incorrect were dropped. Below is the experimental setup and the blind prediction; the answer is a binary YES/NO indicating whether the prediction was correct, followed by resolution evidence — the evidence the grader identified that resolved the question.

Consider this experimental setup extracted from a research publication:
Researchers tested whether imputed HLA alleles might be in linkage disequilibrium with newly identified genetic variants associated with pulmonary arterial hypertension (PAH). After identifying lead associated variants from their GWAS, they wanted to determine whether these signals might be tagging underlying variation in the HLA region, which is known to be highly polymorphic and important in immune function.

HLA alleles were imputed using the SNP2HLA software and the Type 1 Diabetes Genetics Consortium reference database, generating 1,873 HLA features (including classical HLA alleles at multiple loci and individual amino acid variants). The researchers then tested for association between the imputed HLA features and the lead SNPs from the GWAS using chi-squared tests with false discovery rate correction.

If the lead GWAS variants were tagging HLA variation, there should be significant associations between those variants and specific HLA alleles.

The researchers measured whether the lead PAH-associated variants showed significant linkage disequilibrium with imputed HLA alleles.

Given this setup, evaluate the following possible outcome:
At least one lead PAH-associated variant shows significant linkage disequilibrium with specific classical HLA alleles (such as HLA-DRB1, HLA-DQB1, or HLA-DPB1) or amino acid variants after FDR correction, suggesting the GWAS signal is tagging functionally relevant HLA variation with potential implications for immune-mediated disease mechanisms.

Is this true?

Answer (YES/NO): YES